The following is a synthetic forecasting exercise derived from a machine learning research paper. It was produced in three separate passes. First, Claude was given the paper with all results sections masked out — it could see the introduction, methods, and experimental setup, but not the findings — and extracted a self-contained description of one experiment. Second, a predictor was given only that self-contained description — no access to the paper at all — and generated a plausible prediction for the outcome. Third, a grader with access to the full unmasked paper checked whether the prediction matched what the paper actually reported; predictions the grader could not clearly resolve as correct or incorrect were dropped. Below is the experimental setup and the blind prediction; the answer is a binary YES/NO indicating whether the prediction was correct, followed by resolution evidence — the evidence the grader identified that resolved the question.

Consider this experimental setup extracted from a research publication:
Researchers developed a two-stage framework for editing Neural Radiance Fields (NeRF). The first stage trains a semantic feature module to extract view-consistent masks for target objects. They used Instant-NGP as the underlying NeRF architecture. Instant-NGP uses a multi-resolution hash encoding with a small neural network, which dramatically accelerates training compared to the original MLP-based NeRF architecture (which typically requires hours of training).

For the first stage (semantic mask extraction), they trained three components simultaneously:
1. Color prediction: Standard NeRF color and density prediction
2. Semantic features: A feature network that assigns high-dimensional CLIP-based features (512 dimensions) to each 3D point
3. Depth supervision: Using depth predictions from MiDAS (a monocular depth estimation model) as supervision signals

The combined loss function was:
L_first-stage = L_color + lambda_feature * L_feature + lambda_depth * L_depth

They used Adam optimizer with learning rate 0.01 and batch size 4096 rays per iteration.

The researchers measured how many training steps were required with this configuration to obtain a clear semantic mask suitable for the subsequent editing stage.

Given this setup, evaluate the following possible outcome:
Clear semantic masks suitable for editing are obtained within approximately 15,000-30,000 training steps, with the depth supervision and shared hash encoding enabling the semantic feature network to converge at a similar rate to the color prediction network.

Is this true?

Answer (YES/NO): NO